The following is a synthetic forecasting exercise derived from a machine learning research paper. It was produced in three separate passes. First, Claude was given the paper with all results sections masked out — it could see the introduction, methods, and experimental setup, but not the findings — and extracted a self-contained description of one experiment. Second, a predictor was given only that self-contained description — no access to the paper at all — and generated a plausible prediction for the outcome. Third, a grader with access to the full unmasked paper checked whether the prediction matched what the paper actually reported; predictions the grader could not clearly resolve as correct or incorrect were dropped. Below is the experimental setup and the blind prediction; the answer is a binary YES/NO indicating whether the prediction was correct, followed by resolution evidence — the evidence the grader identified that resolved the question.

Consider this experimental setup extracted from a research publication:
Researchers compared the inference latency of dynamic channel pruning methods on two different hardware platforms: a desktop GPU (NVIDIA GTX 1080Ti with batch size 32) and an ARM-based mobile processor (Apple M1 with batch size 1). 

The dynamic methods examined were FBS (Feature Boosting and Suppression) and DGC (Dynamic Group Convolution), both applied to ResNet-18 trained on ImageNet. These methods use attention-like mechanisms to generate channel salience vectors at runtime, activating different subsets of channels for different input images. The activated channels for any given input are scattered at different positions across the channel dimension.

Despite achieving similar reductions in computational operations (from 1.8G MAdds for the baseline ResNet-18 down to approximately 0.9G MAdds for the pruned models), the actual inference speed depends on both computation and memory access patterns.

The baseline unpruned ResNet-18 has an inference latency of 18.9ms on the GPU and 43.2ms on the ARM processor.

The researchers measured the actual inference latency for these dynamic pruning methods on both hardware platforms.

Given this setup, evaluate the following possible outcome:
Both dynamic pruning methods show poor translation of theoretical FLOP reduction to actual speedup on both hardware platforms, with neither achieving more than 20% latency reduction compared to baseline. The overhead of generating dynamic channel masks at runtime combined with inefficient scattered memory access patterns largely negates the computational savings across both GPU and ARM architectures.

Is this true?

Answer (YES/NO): YES